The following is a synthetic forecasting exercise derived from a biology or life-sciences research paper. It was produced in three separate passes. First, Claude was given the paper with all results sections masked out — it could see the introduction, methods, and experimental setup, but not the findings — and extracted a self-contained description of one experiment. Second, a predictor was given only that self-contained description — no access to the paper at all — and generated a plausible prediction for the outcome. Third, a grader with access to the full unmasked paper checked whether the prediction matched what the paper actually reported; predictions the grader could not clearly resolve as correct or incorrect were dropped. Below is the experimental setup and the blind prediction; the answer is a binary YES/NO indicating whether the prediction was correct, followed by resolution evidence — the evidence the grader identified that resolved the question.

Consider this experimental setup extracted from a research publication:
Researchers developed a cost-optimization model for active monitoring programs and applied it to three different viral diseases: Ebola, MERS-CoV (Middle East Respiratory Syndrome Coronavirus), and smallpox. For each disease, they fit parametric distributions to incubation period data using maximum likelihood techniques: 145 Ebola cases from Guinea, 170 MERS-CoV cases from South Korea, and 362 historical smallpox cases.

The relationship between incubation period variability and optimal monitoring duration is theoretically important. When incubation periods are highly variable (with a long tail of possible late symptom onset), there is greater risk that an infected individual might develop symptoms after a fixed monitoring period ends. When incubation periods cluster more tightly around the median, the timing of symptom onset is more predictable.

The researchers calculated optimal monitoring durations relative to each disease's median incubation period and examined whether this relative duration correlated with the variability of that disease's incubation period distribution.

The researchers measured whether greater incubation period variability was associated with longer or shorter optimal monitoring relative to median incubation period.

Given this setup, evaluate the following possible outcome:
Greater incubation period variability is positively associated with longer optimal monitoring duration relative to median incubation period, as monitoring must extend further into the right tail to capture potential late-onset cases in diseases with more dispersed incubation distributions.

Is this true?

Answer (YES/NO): YES